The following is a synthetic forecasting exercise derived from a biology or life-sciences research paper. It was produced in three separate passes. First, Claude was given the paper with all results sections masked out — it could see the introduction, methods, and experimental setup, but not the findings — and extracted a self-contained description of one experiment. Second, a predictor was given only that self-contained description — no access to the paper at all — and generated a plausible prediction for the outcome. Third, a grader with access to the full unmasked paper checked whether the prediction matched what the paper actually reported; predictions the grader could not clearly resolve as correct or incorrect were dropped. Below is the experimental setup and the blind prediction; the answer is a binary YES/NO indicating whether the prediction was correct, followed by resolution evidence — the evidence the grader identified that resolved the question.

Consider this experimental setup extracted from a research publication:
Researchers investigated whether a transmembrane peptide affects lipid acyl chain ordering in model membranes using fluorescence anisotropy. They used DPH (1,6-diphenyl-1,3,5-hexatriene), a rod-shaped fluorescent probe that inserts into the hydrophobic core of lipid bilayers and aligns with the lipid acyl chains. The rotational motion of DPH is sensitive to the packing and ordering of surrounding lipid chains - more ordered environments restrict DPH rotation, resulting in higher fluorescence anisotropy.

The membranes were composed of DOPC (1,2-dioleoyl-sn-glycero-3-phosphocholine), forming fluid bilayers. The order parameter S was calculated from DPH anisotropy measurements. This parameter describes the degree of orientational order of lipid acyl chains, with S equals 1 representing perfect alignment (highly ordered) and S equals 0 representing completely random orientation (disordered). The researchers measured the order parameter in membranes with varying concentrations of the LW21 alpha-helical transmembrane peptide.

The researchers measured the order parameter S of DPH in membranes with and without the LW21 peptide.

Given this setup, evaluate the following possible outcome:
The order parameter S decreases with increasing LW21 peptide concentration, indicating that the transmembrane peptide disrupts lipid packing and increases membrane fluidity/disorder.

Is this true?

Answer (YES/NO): NO